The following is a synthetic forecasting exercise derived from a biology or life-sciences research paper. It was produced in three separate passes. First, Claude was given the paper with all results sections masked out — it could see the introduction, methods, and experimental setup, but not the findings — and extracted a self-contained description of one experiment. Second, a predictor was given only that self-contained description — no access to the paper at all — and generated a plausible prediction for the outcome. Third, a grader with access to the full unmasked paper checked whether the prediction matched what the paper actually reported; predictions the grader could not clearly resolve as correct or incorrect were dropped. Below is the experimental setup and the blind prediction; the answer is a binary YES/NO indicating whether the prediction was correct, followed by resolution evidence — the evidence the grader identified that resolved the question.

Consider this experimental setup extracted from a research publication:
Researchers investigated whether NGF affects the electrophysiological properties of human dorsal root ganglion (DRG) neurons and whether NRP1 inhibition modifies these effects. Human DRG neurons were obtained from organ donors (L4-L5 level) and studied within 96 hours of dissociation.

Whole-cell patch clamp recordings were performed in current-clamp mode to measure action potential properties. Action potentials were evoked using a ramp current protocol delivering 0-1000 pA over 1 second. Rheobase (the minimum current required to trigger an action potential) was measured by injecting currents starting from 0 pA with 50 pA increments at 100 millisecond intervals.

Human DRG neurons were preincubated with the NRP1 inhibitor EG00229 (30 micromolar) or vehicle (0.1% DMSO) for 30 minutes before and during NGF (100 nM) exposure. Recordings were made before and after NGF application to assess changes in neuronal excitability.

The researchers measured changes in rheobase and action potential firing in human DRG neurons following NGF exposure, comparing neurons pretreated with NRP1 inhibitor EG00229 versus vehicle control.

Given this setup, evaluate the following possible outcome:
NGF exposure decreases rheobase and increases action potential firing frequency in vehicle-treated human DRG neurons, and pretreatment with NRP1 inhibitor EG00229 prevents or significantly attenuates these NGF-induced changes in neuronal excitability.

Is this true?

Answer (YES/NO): NO